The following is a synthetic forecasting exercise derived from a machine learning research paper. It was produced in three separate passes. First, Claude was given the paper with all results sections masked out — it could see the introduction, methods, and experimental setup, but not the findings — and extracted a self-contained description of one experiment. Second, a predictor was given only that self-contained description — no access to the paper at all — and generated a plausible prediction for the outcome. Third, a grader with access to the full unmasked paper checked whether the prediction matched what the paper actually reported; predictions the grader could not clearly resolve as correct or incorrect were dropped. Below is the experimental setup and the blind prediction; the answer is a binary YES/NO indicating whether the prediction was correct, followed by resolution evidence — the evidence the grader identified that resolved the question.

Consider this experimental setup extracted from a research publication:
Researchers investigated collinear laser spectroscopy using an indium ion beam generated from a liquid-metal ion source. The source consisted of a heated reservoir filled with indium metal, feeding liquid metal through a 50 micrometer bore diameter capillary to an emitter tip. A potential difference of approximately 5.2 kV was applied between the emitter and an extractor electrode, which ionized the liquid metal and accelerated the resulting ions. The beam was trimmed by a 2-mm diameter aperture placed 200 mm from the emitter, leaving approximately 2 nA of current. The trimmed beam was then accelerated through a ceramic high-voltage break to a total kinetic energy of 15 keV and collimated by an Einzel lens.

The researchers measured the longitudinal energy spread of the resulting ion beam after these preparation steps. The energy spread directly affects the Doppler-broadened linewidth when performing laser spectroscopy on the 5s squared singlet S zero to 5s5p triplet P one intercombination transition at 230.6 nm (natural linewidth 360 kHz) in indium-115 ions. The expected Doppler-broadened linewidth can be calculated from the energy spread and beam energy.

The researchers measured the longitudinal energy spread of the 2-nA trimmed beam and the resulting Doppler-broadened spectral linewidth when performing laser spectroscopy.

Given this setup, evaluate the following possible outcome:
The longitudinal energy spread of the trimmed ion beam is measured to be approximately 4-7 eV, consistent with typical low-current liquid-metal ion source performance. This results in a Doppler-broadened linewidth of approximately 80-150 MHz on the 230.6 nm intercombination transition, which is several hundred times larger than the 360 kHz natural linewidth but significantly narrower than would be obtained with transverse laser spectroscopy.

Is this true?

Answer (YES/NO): NO